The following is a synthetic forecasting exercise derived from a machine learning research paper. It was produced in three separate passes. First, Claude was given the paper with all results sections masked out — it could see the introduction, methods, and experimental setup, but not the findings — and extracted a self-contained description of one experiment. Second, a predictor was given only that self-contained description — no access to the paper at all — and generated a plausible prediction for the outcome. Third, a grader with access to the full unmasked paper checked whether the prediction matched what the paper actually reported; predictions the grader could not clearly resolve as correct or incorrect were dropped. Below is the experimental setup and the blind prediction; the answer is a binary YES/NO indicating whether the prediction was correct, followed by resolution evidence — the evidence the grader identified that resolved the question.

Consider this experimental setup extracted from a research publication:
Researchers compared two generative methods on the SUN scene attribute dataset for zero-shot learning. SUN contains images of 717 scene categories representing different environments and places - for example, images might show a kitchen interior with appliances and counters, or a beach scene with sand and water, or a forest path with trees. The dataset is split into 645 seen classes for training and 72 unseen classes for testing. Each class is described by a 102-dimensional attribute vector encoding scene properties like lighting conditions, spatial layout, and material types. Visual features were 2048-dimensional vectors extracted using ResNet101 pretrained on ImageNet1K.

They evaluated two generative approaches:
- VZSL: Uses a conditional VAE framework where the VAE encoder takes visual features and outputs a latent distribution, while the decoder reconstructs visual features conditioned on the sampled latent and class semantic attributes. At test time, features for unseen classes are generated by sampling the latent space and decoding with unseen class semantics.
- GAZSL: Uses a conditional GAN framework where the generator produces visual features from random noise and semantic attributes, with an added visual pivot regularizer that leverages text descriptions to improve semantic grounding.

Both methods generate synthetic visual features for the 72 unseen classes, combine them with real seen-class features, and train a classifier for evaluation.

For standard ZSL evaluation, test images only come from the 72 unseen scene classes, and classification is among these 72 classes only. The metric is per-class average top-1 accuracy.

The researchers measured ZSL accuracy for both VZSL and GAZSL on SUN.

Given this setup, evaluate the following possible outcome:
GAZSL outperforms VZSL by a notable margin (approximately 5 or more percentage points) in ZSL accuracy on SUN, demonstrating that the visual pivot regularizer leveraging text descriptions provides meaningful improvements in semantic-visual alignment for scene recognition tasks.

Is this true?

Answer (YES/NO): NO